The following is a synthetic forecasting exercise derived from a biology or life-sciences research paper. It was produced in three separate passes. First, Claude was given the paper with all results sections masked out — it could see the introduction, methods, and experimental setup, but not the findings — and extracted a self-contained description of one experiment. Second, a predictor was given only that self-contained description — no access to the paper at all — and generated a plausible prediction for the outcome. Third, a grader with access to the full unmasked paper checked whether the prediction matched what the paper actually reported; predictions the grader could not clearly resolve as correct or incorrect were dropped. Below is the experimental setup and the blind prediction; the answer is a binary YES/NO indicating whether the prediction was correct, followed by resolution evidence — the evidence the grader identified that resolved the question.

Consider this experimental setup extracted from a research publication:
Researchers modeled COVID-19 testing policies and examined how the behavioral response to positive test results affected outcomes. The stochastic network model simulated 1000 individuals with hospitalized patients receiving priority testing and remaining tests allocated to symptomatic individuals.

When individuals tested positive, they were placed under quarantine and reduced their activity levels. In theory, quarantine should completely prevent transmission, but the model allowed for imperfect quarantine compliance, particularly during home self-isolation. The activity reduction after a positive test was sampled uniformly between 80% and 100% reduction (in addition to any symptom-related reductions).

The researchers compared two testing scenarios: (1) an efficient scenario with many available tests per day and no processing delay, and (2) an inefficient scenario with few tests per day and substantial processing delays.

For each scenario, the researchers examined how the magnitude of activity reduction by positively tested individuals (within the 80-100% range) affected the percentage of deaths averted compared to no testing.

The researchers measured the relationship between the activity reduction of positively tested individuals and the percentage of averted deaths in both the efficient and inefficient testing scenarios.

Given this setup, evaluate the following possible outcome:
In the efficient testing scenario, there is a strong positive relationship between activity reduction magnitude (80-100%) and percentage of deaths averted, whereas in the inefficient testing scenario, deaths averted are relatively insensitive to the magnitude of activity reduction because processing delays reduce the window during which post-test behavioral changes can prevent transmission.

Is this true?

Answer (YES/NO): YES